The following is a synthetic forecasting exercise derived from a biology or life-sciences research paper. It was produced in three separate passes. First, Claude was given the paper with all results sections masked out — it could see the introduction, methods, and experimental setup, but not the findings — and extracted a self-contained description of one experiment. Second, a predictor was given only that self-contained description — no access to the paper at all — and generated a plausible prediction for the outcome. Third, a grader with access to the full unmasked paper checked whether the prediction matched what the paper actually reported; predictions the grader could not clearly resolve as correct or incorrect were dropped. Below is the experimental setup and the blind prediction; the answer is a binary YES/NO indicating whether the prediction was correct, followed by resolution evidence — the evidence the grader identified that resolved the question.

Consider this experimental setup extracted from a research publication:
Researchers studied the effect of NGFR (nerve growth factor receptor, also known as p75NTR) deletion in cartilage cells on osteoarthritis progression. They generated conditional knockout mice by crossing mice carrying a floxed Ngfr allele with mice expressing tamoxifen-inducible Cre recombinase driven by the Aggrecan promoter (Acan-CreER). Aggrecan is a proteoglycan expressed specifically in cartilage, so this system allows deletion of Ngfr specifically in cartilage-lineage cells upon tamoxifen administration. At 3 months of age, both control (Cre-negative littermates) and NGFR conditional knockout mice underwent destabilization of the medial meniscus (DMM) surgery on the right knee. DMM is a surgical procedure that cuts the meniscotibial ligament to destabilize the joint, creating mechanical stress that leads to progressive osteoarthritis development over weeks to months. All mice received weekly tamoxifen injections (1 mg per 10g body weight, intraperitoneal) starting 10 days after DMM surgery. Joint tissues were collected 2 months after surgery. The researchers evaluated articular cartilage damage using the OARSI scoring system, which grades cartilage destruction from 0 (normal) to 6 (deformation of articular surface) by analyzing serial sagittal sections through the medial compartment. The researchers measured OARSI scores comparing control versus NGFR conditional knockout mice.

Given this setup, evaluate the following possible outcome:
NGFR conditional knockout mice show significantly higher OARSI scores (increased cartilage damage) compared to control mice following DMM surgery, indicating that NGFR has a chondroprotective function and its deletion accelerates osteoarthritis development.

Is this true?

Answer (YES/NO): NO